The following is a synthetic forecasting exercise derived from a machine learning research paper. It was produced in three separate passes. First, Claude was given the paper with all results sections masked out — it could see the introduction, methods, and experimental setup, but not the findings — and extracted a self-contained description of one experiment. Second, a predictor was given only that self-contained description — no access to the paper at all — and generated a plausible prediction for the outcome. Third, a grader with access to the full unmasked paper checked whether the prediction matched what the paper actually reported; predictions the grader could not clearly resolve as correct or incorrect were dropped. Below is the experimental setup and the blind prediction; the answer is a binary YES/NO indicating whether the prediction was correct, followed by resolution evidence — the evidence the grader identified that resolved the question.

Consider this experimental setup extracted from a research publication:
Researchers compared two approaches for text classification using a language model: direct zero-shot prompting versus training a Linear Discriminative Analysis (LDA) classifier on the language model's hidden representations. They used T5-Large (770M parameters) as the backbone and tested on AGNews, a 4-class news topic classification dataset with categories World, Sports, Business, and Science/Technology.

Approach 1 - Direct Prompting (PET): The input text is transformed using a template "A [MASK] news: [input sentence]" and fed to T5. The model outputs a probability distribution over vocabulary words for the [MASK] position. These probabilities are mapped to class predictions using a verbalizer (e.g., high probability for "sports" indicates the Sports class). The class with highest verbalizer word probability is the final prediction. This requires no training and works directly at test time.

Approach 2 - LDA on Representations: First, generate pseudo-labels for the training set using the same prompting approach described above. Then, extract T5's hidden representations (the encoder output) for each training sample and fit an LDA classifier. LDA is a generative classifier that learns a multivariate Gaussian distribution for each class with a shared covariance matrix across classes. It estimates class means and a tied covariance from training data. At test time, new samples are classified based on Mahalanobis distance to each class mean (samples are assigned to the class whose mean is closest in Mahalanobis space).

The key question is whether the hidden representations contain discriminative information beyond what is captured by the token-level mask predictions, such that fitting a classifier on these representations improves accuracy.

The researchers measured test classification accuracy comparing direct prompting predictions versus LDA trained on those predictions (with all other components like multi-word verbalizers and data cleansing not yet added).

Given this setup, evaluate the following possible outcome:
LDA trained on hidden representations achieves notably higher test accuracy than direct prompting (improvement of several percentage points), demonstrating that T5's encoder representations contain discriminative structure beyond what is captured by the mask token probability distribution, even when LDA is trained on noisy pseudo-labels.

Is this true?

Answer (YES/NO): YES